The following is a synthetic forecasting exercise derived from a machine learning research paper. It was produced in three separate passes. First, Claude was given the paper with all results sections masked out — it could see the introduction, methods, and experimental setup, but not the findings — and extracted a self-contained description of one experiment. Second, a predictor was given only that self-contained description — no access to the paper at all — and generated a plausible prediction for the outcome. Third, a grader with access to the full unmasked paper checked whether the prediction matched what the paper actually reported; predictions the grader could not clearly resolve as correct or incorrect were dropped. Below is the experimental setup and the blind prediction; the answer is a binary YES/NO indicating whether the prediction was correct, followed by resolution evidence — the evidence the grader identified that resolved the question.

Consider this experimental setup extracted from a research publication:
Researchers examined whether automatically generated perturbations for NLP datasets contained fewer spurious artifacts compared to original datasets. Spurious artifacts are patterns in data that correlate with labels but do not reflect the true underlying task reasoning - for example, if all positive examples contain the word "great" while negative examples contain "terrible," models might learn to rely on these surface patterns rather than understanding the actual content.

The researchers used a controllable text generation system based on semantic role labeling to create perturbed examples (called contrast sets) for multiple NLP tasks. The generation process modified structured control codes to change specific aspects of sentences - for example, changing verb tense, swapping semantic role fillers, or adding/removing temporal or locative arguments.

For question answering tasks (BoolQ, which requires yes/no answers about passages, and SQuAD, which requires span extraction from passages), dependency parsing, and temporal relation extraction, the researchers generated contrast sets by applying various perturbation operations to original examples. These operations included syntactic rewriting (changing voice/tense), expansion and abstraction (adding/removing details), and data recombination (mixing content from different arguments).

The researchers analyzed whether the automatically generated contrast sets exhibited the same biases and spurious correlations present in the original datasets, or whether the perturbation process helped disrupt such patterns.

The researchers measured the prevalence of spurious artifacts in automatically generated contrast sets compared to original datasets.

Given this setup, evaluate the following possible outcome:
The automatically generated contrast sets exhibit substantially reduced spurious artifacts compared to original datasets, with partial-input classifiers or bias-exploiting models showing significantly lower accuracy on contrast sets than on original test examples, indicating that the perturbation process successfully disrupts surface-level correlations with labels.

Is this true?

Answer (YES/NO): NO